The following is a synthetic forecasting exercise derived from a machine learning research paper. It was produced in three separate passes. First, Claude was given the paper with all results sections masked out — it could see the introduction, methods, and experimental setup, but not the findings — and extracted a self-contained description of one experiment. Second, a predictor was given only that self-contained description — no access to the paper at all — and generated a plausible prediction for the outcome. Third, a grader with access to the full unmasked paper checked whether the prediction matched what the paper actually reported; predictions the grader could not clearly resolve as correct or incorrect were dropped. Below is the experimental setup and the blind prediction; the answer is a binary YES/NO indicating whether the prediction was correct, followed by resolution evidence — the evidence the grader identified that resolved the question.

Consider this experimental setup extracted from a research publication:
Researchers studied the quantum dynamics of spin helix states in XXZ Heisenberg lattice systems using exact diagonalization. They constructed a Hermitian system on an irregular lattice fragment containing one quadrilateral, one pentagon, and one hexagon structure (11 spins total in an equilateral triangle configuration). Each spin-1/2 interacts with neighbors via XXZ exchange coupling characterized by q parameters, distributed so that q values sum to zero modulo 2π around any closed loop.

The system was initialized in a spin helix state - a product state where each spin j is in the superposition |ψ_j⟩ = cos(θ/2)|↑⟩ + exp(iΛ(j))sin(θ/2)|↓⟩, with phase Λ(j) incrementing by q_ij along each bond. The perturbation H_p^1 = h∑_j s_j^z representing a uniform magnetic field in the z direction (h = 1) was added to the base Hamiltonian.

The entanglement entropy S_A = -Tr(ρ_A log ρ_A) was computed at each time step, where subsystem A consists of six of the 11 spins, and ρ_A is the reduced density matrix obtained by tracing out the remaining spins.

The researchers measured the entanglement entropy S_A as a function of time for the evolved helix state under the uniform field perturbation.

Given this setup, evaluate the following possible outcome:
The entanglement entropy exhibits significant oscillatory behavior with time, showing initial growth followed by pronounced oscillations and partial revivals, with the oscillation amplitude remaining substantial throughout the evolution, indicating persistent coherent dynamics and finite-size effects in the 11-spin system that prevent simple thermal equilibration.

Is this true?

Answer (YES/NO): NO